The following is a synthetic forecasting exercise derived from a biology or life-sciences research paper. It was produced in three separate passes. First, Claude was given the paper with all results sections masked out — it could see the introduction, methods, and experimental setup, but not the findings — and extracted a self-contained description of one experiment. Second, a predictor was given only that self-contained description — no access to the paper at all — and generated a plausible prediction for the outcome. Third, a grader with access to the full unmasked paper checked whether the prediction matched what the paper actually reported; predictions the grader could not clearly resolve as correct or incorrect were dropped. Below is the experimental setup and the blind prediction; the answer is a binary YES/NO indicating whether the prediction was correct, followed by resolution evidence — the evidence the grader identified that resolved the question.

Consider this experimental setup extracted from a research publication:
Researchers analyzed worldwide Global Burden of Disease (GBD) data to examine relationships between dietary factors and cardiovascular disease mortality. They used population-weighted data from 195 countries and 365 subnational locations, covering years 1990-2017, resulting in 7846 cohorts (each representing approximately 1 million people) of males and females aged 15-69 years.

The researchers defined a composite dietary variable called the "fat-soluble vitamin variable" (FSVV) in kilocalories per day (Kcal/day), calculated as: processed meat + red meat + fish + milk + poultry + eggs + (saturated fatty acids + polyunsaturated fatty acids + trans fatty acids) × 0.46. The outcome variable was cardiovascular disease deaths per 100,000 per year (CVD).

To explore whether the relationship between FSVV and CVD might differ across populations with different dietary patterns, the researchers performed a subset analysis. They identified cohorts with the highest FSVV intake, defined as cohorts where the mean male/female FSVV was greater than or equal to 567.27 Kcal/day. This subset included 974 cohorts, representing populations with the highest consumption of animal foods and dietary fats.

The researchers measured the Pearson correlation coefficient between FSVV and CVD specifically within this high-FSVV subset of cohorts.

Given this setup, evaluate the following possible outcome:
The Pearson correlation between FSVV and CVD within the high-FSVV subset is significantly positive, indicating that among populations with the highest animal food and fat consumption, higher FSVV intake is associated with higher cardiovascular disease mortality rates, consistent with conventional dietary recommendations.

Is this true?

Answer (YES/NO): YES